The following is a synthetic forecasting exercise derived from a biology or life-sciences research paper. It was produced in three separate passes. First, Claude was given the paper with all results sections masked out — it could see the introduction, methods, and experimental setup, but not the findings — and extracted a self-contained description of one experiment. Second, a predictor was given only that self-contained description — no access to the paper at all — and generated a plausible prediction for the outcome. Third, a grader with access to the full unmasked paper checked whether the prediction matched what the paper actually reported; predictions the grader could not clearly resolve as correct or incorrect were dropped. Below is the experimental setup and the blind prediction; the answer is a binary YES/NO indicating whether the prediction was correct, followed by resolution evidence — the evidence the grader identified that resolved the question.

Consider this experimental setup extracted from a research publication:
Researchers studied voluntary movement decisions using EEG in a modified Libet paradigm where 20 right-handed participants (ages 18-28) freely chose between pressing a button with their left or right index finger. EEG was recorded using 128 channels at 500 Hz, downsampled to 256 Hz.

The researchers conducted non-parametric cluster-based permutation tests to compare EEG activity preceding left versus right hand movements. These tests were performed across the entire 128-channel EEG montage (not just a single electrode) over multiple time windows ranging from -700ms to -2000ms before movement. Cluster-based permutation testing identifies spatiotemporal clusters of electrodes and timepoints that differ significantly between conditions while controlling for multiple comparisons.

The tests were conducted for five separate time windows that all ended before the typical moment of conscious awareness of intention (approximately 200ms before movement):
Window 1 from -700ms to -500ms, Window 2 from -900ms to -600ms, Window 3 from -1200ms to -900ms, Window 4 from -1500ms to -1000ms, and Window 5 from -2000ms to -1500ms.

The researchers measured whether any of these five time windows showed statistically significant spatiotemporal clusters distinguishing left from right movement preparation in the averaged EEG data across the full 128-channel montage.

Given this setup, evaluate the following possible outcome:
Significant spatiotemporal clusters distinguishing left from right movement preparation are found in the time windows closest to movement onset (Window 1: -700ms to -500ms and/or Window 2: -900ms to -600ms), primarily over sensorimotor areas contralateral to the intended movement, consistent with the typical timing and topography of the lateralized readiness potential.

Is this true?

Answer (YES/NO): NO